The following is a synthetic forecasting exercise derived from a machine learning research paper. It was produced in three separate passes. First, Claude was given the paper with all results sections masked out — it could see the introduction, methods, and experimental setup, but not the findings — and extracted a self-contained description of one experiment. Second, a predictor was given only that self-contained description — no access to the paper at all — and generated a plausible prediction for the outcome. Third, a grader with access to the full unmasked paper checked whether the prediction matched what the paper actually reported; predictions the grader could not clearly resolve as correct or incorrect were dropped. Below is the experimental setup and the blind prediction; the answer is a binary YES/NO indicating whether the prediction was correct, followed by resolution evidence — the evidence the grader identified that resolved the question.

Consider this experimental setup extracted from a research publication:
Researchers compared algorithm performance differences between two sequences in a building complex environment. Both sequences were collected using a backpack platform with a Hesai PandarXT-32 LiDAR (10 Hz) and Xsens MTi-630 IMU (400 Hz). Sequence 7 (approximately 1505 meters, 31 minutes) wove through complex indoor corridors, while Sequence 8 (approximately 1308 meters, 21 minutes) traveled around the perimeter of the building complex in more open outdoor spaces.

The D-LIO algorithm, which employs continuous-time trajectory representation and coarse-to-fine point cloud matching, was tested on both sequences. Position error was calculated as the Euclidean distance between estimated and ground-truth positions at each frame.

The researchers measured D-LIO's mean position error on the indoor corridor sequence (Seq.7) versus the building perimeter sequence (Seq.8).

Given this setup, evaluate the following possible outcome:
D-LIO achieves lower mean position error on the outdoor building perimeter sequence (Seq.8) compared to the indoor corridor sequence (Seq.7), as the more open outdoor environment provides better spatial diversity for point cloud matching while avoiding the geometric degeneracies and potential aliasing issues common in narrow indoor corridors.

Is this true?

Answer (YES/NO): NO